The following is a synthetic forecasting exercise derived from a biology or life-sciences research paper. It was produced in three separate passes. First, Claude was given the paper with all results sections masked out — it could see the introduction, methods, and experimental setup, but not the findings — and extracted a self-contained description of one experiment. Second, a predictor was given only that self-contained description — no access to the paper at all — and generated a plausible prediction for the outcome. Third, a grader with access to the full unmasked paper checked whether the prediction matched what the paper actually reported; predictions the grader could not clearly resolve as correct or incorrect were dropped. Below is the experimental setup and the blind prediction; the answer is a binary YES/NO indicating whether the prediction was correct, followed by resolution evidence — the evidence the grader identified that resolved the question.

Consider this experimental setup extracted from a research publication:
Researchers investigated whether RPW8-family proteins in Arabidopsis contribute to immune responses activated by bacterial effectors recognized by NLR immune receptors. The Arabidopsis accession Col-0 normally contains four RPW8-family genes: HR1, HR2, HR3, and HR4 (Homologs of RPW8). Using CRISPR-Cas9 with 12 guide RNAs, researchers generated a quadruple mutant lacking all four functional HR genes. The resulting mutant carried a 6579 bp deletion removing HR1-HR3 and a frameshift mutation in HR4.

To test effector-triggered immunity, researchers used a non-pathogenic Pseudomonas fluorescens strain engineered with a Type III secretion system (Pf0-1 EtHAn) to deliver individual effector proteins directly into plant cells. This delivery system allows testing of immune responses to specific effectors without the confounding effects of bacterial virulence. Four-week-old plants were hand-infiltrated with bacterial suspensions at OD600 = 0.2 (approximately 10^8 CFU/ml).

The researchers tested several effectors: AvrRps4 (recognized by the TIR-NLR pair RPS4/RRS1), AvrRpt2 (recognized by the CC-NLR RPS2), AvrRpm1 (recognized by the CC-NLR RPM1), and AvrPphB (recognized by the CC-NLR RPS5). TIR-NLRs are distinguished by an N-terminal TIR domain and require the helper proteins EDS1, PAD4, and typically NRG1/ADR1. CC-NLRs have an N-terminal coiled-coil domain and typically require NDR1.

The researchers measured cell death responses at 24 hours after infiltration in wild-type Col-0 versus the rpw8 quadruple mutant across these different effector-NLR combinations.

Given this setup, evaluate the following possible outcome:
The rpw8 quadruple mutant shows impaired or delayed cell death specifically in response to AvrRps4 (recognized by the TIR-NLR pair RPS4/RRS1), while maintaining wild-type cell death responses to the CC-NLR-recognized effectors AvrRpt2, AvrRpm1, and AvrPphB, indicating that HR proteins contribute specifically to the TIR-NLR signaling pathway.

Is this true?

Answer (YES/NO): NO